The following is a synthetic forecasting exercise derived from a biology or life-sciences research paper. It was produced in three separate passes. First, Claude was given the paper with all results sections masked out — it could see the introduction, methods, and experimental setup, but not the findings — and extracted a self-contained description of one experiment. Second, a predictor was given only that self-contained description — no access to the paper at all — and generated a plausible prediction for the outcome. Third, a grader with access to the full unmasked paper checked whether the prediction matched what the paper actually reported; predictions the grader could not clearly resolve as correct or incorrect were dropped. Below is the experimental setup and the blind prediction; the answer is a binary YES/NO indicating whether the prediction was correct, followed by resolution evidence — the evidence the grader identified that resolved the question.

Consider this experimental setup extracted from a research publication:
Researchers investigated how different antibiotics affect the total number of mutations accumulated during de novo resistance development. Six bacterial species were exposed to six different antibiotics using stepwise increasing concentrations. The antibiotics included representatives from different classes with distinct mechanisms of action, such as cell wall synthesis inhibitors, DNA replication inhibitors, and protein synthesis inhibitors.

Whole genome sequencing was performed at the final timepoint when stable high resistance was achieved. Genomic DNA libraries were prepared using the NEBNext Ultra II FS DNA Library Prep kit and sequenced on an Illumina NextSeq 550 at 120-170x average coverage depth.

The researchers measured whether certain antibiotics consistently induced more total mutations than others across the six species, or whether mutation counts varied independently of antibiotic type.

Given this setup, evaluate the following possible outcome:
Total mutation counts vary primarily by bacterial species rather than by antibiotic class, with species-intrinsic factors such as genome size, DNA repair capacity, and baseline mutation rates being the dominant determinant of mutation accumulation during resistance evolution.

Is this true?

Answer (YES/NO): YES